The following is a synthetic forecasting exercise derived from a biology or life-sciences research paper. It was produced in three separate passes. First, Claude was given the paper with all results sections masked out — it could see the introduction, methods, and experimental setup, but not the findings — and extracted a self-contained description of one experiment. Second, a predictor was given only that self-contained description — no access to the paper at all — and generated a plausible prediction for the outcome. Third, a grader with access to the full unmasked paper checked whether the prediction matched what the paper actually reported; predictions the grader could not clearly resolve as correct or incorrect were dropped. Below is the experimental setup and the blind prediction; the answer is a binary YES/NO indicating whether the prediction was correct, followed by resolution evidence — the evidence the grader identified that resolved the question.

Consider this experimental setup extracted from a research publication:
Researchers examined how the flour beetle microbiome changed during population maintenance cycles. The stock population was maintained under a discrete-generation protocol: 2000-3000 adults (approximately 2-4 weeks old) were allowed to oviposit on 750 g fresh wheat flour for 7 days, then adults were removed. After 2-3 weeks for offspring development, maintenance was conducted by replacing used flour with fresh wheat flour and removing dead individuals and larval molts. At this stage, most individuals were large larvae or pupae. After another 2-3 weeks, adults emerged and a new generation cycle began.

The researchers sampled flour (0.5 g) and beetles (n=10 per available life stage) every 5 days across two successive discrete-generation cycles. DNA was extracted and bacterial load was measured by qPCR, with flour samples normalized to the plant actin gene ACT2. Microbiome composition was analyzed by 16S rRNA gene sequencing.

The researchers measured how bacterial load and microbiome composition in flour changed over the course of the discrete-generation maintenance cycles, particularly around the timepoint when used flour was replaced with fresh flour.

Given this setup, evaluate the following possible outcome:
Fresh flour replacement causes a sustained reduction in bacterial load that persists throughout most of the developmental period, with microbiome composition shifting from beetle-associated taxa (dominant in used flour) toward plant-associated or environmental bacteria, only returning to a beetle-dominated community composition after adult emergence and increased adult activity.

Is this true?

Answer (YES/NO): NO